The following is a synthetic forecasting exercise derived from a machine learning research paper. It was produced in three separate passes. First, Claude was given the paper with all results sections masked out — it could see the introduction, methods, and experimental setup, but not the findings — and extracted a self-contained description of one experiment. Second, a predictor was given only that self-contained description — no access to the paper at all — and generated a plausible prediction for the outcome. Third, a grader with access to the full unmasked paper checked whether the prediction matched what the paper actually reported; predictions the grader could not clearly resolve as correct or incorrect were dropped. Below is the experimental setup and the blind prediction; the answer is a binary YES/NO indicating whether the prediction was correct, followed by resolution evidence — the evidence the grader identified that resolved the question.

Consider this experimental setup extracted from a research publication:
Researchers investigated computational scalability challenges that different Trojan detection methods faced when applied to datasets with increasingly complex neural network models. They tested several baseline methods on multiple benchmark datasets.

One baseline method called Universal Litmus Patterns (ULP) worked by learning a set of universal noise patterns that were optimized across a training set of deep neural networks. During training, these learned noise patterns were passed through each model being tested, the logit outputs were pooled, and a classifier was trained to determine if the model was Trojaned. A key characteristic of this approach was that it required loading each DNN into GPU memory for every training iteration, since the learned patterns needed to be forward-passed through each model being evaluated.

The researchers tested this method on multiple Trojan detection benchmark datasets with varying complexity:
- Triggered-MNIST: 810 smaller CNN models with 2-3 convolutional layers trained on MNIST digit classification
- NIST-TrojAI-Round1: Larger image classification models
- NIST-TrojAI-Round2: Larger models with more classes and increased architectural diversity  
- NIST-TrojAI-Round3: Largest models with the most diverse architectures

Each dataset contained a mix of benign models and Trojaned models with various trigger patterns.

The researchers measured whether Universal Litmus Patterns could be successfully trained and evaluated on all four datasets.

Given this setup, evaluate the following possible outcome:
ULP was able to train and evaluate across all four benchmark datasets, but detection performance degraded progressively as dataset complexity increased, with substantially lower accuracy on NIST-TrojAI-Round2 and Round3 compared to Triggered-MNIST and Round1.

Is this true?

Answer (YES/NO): NO